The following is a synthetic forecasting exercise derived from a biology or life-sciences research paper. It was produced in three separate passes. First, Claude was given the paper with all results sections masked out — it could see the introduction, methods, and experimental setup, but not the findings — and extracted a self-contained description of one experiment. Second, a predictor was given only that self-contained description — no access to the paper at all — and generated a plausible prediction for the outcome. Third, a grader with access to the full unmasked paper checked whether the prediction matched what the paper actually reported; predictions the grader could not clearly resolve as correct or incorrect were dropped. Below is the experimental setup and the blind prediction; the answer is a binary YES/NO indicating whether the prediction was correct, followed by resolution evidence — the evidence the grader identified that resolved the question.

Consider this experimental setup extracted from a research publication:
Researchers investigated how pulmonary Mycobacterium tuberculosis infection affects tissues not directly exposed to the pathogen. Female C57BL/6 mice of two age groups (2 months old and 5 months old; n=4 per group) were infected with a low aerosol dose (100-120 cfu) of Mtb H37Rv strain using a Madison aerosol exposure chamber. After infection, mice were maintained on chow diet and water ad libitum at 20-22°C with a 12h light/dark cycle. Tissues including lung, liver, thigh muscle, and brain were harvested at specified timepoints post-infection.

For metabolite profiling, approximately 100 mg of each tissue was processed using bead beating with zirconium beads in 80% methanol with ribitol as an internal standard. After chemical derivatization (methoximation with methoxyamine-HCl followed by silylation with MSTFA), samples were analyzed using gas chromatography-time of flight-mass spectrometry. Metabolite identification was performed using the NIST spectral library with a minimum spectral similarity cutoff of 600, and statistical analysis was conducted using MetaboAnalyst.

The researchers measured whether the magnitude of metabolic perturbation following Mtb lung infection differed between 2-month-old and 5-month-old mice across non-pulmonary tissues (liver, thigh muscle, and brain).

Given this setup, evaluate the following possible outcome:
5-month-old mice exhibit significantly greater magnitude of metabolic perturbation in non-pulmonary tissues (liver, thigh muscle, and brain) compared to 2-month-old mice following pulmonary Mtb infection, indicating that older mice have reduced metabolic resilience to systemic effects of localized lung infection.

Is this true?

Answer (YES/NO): NO